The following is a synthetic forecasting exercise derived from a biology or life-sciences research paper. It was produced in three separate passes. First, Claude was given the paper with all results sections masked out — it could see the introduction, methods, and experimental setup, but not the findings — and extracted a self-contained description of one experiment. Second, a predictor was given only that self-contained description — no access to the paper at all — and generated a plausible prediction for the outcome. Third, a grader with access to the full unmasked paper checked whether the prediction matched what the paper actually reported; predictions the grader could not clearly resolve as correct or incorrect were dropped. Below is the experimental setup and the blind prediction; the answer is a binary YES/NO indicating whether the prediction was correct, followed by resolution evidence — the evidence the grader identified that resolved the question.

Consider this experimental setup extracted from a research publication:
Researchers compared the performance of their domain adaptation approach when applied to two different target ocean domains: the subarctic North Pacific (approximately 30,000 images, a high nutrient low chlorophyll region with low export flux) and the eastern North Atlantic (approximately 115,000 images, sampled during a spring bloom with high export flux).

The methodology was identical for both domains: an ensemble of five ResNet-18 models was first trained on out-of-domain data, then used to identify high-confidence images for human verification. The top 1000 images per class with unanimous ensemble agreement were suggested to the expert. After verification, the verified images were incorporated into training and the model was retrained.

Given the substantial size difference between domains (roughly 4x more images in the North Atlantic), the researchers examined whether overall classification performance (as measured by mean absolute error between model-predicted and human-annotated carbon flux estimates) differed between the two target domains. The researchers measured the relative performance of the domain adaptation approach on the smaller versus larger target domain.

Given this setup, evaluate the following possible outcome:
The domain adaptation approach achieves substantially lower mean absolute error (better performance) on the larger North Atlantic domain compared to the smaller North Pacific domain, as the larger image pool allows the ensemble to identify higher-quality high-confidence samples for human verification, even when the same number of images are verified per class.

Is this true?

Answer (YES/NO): NO